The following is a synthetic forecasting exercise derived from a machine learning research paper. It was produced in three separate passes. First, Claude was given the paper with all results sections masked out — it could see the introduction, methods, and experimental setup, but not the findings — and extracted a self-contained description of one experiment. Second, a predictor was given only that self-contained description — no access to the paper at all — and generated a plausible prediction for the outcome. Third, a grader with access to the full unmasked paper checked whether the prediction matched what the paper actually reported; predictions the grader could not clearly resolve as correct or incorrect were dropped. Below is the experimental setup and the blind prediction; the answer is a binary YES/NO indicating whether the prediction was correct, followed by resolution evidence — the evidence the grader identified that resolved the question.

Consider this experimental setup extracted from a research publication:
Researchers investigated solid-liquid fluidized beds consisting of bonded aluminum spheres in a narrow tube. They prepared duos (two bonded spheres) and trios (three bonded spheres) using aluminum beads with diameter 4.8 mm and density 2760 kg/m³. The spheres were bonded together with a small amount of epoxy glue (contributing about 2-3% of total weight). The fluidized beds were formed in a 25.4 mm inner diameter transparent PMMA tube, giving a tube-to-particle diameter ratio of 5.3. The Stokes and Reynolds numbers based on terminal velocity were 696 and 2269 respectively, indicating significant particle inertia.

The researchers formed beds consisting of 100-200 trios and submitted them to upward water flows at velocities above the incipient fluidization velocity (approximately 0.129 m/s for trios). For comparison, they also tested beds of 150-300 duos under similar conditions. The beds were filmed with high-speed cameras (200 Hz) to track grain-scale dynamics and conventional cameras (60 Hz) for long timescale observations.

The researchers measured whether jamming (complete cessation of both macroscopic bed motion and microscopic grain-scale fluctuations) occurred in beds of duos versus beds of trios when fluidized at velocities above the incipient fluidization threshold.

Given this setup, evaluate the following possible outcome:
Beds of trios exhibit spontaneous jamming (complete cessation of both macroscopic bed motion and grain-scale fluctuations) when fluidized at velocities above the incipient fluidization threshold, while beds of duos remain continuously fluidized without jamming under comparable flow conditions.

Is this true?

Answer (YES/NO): YES